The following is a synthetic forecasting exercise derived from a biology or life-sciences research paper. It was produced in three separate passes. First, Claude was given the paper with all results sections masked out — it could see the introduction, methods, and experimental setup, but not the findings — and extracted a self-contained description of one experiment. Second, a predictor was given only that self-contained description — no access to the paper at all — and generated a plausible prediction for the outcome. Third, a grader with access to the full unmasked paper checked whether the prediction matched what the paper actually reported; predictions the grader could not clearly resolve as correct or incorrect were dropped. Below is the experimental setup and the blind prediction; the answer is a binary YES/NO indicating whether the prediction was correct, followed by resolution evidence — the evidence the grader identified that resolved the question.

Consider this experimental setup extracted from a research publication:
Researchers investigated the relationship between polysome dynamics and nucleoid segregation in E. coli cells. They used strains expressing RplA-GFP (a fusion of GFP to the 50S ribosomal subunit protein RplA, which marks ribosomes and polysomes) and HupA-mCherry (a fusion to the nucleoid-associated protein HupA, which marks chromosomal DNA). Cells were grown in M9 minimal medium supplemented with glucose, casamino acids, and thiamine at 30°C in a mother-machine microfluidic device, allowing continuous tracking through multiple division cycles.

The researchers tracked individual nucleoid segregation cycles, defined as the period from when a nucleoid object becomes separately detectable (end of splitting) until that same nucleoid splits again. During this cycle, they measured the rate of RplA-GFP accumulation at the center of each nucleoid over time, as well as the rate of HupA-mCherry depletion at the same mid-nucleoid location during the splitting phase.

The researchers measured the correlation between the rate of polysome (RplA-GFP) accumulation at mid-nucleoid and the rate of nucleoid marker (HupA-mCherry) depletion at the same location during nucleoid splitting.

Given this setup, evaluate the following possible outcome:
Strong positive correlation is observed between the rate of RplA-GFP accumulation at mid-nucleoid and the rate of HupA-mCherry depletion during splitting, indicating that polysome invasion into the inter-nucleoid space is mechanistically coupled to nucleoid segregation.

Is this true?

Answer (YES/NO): NO